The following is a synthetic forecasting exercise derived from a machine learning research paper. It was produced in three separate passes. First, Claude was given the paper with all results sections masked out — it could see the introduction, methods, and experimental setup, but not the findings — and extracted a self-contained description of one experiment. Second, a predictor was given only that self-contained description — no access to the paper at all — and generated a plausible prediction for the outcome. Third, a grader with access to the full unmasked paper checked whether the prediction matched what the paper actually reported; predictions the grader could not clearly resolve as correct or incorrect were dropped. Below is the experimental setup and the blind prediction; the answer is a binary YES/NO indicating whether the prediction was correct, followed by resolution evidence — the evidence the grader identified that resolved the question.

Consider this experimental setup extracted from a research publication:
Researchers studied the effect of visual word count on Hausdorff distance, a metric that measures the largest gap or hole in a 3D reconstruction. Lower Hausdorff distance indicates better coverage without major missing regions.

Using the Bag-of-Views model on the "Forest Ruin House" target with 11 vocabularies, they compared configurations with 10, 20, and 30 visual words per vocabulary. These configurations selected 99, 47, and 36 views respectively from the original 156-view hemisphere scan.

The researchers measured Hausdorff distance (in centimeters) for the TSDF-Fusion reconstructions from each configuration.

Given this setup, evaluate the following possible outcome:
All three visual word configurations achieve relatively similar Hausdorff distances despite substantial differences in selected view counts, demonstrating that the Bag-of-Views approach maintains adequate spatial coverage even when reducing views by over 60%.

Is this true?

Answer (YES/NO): NO